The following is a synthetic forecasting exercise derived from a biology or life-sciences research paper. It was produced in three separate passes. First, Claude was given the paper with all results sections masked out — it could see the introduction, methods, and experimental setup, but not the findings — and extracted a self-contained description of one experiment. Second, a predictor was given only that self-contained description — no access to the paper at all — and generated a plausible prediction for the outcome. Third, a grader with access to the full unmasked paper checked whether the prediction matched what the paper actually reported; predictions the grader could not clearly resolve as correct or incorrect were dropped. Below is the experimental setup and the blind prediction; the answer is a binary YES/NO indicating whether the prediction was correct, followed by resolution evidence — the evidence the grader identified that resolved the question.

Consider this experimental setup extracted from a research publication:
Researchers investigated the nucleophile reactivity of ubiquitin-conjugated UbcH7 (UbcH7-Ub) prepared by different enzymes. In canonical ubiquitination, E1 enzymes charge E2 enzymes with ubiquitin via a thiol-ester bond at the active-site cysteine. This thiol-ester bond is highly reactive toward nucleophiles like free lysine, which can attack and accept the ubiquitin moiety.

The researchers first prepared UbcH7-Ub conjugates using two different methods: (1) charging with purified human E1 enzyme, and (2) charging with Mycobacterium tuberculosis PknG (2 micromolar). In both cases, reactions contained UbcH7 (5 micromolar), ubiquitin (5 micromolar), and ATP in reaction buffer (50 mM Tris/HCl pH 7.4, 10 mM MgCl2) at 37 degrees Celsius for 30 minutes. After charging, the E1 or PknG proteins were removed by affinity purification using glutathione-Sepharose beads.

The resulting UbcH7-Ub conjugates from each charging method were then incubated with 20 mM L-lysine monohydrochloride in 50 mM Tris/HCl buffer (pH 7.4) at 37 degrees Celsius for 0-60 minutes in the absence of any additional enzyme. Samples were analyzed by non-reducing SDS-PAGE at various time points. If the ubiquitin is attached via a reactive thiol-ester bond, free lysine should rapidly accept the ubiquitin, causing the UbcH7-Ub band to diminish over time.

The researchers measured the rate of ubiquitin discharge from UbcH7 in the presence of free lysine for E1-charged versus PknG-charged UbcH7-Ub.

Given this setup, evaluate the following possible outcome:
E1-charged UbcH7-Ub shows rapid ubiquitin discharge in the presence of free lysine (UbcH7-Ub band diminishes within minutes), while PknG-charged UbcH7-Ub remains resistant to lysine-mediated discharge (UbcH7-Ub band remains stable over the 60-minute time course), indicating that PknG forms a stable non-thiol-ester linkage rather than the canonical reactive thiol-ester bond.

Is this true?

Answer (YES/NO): NO